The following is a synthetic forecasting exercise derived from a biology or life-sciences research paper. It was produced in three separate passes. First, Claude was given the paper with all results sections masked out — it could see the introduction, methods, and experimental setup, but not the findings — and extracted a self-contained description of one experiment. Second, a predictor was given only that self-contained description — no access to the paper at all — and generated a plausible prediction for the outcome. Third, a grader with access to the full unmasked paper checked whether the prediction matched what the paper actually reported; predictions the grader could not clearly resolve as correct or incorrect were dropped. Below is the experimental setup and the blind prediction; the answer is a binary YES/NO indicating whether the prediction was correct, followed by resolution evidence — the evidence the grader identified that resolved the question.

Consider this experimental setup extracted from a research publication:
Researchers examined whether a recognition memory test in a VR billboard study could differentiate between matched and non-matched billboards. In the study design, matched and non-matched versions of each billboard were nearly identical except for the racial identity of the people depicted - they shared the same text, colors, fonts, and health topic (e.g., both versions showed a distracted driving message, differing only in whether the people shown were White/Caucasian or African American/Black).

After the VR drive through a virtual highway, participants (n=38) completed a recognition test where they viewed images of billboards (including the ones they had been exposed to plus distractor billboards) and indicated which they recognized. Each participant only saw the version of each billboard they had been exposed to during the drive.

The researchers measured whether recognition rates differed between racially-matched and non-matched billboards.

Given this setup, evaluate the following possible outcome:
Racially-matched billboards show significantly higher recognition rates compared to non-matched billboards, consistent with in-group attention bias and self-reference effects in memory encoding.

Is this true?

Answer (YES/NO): NO